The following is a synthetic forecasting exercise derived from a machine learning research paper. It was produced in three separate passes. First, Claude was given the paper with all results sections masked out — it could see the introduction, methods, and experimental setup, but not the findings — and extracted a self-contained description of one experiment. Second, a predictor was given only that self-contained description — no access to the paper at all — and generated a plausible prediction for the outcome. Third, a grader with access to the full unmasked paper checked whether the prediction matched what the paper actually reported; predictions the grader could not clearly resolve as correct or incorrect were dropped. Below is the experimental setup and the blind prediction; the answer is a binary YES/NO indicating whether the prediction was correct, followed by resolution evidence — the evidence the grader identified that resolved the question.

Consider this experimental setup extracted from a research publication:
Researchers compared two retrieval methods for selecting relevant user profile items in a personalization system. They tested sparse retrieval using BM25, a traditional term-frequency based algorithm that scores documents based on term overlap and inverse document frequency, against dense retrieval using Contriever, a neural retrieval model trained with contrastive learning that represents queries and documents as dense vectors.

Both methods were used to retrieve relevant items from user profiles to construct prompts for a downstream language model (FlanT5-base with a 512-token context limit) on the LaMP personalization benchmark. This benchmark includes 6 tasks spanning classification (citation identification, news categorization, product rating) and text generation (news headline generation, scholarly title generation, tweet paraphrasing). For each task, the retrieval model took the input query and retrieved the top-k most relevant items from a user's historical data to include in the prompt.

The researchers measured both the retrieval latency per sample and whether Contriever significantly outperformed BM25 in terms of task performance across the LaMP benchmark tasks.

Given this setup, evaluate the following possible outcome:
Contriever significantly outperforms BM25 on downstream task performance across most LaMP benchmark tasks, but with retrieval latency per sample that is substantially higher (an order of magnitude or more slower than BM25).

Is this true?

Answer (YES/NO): NO